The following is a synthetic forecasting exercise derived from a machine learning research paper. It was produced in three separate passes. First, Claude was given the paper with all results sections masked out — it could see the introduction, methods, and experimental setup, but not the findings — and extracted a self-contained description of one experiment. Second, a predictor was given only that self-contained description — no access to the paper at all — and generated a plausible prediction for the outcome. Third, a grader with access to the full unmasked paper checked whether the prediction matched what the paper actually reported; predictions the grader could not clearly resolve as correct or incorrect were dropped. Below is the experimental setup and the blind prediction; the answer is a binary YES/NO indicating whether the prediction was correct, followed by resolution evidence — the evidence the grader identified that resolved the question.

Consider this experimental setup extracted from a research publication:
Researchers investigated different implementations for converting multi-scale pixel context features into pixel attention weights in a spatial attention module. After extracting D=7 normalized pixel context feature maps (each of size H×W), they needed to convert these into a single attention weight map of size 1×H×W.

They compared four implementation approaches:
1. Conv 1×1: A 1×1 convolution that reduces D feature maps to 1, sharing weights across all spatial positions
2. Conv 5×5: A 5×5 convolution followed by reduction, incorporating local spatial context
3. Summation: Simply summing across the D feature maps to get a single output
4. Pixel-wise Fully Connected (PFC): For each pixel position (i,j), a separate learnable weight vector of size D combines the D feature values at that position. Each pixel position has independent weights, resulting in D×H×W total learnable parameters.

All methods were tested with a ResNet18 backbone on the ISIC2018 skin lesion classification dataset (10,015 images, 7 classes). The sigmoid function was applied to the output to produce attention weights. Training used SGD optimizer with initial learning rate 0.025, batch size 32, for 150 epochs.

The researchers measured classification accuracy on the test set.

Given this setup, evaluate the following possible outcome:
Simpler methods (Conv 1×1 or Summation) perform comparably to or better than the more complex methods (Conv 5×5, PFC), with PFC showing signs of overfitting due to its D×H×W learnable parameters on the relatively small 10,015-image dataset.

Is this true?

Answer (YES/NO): NO